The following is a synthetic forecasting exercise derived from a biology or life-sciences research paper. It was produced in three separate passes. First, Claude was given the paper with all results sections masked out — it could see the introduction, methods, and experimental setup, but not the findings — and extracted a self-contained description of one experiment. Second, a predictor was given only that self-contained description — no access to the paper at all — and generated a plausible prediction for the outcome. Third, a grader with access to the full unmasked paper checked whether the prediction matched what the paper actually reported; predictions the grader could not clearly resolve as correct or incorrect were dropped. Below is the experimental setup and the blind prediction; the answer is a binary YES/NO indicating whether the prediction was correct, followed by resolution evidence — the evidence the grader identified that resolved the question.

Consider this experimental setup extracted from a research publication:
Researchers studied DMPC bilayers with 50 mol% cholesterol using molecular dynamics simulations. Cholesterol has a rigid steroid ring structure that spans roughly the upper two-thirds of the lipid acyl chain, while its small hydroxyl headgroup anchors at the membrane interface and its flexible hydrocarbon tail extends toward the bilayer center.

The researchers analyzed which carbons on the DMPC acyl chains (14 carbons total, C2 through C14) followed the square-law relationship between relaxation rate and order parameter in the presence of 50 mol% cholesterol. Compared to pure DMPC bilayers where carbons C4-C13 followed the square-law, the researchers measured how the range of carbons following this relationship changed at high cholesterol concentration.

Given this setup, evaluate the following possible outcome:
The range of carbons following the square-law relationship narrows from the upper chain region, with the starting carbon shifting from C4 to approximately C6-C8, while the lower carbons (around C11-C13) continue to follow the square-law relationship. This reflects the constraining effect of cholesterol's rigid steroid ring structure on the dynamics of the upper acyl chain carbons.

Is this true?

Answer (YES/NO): NO